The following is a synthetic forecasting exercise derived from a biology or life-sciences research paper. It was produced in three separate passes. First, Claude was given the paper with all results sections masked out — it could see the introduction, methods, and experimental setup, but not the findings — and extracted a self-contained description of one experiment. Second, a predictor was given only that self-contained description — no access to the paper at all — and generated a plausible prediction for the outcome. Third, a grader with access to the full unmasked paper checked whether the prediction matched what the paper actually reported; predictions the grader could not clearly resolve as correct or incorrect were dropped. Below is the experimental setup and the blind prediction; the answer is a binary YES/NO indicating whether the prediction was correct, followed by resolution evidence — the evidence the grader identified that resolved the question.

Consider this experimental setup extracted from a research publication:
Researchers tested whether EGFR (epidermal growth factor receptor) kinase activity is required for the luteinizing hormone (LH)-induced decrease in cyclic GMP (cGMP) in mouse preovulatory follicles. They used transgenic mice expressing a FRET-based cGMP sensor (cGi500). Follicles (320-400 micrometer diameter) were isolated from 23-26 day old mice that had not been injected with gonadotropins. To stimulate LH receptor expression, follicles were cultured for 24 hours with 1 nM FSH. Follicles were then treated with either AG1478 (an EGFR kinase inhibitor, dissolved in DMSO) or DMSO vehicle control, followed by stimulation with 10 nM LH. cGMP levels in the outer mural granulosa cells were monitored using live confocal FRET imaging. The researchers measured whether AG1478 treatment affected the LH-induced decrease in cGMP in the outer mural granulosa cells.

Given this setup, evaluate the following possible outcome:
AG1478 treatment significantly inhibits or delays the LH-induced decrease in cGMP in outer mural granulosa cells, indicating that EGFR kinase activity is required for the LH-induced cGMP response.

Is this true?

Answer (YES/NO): NO